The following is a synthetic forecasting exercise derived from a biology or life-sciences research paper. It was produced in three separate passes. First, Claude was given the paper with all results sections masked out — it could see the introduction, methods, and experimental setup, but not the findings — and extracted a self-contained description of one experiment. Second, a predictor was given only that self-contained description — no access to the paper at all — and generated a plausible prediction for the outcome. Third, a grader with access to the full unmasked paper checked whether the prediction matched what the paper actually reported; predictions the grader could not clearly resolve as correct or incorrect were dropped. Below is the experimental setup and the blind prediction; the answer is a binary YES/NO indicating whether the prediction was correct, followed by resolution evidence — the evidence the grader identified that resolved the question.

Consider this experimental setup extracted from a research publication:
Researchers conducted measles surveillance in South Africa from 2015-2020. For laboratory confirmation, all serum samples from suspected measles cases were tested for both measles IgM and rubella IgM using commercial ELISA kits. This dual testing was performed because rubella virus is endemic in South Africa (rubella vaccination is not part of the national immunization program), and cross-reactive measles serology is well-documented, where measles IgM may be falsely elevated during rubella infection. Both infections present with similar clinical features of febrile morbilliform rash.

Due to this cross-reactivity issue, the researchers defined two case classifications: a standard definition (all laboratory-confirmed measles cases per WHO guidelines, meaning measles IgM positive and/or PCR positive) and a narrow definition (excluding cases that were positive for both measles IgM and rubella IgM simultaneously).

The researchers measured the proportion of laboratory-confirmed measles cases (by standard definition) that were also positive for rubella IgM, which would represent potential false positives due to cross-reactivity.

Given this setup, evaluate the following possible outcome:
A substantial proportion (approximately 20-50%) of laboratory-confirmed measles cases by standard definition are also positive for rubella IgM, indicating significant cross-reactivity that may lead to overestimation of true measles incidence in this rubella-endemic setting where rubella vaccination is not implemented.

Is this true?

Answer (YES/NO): YES